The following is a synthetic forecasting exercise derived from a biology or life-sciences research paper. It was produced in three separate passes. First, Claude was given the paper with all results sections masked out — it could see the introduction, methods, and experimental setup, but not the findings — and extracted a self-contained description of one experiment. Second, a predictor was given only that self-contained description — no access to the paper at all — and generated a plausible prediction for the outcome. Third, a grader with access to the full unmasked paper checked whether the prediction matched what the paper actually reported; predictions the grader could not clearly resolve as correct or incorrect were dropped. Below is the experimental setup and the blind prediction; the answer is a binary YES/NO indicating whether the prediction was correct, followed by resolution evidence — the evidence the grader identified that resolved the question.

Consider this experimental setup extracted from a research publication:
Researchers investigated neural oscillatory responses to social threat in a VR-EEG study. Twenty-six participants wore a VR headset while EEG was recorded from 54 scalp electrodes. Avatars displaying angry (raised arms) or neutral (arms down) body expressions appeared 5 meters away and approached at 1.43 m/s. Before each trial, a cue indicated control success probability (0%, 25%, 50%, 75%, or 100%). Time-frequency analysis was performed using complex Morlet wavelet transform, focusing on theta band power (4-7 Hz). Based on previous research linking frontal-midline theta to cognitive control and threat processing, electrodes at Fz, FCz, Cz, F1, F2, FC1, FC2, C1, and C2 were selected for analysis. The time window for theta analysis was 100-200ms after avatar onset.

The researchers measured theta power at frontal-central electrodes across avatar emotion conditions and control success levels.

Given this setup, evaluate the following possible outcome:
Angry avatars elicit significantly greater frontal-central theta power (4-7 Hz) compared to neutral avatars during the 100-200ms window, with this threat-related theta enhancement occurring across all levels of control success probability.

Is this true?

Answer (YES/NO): YES